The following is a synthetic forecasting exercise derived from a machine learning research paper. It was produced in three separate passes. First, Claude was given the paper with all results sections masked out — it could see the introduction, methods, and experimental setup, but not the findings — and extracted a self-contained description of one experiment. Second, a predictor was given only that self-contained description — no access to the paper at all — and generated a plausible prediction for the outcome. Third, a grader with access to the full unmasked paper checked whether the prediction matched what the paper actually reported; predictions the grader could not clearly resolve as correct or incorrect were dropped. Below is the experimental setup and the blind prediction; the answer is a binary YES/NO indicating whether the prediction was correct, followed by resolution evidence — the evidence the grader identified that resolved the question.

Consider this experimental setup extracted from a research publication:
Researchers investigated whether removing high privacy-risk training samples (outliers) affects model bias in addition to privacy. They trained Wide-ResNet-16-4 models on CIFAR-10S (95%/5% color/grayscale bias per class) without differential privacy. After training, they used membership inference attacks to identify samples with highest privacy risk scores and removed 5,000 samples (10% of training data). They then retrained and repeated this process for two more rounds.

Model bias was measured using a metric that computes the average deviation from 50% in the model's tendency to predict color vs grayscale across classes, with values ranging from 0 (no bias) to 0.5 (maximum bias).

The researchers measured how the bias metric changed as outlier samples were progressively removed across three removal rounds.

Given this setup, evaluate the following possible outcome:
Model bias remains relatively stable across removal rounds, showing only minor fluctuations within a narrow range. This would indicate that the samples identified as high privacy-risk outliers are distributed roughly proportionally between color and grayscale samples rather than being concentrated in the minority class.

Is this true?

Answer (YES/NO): NO